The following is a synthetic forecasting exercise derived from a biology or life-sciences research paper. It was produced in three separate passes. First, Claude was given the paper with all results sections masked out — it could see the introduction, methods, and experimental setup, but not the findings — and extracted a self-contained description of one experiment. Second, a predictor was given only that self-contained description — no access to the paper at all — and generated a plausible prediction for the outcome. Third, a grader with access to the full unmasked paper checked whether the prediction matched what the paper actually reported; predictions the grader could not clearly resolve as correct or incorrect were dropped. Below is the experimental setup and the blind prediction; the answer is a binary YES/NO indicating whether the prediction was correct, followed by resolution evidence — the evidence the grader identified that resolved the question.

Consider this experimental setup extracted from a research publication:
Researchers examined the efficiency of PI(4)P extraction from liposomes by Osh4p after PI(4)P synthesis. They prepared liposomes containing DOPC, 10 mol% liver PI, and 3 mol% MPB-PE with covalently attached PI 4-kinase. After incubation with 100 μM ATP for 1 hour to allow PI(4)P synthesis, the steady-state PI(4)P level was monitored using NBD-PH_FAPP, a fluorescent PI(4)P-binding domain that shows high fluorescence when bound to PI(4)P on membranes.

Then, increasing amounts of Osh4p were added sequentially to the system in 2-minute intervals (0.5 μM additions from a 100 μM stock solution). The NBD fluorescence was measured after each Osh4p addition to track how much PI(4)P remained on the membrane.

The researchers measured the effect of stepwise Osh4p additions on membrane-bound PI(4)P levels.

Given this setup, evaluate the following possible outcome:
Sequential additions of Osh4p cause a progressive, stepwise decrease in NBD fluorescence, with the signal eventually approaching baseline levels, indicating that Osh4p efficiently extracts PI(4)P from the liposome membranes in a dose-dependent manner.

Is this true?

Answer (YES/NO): YES